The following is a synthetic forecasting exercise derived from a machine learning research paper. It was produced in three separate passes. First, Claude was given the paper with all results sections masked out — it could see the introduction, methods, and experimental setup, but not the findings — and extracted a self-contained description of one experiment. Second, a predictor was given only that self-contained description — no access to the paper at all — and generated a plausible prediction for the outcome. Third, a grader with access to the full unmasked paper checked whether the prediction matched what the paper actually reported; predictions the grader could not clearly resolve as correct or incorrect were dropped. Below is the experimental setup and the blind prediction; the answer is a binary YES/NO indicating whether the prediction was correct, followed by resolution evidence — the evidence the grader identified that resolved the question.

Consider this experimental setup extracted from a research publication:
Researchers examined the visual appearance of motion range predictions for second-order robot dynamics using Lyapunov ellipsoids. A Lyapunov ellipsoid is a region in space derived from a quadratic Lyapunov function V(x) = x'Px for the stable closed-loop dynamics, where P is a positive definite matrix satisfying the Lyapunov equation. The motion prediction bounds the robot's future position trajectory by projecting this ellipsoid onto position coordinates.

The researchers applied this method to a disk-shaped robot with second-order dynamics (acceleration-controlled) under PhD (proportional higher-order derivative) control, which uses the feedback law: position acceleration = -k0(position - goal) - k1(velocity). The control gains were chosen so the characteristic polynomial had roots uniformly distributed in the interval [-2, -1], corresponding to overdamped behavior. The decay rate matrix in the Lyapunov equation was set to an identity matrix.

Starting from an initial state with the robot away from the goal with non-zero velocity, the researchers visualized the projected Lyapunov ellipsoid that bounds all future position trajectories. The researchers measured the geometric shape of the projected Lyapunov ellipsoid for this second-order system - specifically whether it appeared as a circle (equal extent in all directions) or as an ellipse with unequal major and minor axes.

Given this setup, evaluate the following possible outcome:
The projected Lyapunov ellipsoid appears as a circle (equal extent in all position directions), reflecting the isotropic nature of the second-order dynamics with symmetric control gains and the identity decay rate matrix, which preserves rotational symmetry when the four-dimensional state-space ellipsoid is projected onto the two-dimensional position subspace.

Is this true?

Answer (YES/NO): YES